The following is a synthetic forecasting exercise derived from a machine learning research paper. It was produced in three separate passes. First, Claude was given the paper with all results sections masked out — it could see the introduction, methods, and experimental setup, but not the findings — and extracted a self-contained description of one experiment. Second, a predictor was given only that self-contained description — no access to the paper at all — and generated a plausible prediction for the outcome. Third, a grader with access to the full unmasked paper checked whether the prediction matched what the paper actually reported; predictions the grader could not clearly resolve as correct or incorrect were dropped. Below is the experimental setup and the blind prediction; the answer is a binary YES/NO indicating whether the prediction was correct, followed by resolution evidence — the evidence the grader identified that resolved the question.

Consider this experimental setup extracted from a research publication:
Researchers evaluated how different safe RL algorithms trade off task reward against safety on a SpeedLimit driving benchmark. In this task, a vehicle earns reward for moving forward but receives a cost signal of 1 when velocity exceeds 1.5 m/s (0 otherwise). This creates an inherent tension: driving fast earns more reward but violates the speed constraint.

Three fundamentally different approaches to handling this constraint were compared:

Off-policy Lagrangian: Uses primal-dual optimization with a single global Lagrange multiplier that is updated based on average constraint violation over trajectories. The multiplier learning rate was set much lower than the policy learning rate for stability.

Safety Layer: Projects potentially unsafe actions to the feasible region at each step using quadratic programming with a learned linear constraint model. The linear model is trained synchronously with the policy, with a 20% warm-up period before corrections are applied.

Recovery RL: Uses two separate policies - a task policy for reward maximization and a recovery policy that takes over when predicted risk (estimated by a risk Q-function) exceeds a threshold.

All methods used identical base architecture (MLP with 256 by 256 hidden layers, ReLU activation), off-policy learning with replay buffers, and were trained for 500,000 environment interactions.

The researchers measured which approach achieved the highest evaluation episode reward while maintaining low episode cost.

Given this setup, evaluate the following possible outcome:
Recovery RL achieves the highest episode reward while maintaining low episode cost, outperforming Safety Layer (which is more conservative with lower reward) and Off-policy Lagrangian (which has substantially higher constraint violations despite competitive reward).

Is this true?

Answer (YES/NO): NO